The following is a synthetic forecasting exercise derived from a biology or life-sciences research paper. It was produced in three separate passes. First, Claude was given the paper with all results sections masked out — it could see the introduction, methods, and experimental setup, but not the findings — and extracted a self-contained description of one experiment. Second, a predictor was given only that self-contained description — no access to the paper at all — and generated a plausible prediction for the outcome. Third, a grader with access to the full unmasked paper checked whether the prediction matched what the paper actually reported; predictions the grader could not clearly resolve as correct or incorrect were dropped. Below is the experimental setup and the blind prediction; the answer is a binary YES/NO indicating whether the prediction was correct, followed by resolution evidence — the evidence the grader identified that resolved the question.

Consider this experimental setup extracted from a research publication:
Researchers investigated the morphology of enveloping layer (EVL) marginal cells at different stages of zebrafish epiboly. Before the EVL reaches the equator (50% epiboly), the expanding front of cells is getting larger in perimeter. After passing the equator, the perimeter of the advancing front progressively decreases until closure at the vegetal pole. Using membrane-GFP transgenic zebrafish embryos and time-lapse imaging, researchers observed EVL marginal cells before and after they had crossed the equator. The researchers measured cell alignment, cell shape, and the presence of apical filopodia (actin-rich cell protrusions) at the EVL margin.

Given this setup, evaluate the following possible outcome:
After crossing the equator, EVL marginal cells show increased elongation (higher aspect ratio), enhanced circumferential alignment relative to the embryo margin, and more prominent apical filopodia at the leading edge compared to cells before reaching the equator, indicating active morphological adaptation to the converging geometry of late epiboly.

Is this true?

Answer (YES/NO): NO